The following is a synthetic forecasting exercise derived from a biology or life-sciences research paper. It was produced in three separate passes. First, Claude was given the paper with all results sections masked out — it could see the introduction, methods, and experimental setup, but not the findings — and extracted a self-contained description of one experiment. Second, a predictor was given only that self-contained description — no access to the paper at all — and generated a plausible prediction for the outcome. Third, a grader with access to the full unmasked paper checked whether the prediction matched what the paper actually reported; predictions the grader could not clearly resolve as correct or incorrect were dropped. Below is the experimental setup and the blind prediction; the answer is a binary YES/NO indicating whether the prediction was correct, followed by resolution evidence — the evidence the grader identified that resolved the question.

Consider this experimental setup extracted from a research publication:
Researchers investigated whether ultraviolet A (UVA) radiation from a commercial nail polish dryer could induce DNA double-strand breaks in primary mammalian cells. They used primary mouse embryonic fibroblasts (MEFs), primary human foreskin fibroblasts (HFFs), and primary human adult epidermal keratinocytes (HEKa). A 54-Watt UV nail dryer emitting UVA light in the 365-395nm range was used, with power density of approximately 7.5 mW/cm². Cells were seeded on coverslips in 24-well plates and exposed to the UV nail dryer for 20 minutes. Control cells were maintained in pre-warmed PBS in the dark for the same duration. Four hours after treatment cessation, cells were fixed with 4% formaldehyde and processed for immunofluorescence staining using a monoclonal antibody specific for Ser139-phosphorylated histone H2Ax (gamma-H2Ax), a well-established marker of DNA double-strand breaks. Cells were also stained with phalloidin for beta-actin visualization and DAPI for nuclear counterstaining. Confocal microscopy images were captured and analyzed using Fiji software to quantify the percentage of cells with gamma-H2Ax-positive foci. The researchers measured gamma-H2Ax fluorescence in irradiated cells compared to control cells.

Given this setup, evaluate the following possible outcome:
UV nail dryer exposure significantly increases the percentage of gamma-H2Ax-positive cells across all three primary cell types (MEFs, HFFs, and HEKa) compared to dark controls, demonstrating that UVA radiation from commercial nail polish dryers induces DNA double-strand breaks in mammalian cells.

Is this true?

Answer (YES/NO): YES